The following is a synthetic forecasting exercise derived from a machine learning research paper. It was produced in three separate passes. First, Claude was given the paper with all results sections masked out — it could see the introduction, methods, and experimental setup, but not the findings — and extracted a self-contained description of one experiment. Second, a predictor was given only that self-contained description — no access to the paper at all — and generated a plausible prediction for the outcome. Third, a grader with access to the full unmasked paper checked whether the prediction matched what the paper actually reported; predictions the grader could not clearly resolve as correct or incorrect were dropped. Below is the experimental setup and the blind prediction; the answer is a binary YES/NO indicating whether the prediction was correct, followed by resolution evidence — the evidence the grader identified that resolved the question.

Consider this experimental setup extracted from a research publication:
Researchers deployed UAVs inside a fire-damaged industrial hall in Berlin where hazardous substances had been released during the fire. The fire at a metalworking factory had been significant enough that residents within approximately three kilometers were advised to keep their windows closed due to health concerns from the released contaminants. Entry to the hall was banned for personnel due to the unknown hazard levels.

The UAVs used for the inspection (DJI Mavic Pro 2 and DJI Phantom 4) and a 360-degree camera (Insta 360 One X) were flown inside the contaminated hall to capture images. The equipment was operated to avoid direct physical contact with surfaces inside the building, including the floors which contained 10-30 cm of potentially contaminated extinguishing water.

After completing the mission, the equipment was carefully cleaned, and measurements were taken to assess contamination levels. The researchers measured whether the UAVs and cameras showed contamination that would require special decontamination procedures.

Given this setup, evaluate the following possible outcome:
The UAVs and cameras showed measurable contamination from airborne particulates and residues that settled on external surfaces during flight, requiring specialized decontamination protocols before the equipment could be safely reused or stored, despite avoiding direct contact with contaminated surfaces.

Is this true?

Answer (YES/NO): NO